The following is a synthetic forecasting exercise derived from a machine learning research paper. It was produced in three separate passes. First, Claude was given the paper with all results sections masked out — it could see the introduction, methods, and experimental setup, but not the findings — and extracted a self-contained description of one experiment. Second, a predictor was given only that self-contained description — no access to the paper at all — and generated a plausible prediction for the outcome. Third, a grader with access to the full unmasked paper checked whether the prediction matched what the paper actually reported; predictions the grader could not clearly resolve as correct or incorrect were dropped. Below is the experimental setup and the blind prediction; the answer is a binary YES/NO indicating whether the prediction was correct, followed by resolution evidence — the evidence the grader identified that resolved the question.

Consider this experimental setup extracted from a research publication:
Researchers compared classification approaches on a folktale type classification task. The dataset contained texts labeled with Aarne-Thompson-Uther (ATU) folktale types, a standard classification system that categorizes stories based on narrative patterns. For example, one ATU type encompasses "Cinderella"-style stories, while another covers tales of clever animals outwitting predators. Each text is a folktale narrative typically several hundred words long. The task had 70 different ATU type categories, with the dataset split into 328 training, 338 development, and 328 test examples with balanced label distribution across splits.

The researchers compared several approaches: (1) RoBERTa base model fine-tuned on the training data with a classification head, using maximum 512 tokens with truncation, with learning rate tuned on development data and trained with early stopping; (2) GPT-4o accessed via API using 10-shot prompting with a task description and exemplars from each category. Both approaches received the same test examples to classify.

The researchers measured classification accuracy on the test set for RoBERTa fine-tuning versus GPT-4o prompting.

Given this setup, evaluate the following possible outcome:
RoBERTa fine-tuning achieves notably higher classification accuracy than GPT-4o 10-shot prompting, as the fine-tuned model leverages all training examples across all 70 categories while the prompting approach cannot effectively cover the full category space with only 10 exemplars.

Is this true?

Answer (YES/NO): NO